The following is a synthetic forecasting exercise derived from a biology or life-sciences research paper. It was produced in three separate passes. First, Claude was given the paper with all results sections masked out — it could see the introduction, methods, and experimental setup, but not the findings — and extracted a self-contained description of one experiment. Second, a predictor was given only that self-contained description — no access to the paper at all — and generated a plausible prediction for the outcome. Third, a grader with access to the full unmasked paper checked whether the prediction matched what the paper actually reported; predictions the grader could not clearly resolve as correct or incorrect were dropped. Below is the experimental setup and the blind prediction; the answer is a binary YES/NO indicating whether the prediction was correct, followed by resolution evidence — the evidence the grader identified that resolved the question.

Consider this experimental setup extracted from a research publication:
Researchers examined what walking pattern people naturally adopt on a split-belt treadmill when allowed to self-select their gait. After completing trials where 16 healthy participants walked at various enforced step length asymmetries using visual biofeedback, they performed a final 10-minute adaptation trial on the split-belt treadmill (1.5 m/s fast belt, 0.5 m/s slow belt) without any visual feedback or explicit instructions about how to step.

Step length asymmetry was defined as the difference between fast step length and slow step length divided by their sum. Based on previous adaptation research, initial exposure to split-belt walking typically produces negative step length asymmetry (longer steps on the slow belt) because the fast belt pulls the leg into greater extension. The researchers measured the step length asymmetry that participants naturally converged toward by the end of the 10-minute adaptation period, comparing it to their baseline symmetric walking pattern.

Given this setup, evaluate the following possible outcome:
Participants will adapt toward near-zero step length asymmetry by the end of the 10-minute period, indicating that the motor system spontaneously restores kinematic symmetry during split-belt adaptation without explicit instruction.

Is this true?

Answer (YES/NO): NO